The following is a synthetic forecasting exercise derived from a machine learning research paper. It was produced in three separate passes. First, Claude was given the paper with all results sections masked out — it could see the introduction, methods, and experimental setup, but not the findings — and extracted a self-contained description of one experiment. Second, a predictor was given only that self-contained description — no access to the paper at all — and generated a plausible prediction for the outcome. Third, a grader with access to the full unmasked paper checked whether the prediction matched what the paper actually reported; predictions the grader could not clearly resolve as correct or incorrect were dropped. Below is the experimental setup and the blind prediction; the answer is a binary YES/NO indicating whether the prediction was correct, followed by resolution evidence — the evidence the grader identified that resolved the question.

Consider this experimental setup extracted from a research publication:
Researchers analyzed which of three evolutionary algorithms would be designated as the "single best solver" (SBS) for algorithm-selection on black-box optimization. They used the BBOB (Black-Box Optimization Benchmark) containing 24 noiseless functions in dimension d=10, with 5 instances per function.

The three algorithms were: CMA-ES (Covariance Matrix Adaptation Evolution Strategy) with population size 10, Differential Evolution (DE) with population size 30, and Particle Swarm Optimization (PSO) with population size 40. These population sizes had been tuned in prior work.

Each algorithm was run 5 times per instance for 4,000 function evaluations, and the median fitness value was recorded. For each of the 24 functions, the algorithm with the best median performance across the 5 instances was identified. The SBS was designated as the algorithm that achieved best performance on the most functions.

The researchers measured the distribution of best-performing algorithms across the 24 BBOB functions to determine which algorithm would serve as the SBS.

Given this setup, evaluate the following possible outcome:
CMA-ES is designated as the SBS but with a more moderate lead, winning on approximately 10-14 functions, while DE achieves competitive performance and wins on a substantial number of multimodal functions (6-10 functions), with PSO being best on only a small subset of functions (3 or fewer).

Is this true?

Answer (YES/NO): NO